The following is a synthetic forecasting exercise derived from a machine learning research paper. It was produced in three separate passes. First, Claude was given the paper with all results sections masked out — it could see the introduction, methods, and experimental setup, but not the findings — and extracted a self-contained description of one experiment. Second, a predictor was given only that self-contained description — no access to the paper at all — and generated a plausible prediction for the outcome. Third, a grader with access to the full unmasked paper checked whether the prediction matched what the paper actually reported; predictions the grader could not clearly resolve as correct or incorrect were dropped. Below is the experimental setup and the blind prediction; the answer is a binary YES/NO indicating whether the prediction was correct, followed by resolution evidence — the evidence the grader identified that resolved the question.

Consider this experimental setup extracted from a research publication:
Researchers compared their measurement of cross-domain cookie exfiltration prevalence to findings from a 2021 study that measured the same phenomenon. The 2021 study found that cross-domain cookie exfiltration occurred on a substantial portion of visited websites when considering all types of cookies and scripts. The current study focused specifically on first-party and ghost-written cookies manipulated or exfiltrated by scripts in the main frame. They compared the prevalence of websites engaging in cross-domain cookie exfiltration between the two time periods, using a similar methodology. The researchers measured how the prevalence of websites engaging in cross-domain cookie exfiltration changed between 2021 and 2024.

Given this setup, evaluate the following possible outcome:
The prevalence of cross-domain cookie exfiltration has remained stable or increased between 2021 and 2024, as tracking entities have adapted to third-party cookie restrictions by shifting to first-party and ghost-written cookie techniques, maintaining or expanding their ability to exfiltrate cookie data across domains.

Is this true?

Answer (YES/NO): YES